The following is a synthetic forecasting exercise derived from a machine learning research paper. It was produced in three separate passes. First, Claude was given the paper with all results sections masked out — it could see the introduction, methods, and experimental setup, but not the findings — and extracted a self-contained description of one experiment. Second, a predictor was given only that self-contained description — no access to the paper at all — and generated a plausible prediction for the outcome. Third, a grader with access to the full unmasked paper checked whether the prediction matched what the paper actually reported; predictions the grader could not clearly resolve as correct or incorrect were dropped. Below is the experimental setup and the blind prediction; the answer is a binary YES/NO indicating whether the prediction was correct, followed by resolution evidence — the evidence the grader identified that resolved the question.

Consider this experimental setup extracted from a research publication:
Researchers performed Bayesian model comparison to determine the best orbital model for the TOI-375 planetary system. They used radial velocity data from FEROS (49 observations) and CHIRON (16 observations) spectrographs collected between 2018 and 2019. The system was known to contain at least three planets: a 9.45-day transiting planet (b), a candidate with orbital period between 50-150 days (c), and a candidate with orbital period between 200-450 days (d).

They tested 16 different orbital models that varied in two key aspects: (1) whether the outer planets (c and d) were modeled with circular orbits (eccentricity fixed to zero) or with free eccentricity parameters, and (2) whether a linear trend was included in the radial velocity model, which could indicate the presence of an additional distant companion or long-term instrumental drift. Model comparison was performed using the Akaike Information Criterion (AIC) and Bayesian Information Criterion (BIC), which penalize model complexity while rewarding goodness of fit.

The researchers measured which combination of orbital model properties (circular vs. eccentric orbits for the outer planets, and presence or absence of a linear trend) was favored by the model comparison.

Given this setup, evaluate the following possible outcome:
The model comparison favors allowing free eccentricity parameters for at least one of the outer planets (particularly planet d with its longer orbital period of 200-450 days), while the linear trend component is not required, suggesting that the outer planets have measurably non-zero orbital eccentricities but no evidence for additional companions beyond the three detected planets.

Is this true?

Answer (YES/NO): NO